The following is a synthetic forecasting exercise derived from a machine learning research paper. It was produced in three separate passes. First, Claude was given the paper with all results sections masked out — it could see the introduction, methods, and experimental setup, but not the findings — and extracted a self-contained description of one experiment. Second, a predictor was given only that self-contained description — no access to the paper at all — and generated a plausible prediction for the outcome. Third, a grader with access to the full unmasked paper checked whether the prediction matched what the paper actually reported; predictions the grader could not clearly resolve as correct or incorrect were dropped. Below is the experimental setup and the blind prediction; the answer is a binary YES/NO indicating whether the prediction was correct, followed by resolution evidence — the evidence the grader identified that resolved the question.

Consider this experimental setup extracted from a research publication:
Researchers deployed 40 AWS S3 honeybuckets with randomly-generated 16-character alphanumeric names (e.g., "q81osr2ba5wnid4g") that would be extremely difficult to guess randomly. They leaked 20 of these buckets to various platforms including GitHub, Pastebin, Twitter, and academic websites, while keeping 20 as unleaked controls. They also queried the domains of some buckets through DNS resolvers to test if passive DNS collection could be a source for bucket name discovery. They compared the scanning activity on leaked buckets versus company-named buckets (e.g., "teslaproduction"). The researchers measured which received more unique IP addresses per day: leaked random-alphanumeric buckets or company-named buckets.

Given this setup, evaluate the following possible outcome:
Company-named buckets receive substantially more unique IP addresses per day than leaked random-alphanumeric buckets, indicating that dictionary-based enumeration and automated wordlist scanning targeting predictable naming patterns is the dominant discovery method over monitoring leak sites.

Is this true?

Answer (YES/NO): YES